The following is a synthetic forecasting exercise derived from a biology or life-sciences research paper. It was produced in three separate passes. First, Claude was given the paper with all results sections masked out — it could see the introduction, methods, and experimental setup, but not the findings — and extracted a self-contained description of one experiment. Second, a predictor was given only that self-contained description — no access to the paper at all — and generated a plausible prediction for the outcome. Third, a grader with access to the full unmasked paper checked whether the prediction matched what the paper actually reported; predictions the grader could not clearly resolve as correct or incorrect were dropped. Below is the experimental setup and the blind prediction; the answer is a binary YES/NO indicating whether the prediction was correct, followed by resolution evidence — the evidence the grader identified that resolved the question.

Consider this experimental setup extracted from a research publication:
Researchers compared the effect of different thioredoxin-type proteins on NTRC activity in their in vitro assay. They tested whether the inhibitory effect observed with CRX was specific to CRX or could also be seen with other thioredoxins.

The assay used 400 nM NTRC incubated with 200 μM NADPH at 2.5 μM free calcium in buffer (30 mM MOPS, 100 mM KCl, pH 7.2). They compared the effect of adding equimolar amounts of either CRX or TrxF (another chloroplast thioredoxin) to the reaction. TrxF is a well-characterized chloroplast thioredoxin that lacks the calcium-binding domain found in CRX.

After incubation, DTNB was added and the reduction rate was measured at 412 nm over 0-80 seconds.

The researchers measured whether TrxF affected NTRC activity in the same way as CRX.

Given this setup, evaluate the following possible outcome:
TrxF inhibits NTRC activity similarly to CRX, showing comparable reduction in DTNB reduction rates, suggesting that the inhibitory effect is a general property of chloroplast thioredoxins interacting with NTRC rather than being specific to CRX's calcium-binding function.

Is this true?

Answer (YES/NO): NO